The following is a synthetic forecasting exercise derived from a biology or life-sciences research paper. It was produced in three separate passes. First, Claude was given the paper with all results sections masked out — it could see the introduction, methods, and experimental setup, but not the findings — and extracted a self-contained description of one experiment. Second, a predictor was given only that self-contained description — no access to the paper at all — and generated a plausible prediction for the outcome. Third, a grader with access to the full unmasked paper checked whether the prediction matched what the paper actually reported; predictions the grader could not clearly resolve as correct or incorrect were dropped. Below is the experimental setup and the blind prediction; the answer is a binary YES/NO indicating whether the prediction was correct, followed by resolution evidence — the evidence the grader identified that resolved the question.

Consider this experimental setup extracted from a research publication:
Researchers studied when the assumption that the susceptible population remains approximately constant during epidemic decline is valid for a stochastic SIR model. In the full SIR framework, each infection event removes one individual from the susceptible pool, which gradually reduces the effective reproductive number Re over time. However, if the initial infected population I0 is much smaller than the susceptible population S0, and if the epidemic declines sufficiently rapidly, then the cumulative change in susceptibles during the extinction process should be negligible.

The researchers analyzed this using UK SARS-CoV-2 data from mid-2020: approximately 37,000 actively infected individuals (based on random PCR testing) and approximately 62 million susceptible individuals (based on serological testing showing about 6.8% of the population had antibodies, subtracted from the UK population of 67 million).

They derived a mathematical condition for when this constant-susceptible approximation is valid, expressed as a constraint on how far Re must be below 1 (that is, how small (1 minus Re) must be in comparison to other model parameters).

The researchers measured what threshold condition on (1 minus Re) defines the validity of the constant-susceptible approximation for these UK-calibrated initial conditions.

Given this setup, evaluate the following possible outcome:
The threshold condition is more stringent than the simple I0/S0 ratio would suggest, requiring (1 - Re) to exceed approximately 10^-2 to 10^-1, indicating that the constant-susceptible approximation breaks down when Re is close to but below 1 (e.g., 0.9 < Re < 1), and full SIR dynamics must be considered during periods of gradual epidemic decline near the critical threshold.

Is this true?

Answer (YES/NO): YES